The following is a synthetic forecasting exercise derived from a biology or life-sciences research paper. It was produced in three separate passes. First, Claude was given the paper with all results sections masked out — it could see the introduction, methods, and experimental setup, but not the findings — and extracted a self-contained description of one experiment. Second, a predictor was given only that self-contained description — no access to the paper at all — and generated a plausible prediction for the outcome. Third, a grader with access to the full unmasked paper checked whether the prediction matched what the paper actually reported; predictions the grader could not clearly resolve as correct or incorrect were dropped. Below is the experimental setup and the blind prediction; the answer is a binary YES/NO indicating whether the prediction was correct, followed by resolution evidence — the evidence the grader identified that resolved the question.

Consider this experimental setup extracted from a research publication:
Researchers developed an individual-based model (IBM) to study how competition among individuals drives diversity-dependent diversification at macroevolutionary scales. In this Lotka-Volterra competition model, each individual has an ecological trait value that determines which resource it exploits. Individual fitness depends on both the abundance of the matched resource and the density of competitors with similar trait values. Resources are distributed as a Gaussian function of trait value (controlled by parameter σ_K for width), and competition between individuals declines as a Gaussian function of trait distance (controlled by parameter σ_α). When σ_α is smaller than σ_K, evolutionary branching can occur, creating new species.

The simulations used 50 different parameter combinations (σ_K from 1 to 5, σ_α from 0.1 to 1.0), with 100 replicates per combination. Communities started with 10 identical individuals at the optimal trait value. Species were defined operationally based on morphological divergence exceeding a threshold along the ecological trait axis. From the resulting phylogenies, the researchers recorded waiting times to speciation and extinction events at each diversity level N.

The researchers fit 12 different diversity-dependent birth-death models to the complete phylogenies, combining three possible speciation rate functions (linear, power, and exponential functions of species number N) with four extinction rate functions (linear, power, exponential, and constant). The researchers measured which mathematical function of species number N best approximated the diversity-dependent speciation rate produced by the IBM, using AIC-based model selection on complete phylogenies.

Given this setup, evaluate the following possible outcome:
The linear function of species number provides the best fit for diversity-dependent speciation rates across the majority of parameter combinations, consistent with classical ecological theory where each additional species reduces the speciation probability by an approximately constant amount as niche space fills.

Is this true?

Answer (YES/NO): NO